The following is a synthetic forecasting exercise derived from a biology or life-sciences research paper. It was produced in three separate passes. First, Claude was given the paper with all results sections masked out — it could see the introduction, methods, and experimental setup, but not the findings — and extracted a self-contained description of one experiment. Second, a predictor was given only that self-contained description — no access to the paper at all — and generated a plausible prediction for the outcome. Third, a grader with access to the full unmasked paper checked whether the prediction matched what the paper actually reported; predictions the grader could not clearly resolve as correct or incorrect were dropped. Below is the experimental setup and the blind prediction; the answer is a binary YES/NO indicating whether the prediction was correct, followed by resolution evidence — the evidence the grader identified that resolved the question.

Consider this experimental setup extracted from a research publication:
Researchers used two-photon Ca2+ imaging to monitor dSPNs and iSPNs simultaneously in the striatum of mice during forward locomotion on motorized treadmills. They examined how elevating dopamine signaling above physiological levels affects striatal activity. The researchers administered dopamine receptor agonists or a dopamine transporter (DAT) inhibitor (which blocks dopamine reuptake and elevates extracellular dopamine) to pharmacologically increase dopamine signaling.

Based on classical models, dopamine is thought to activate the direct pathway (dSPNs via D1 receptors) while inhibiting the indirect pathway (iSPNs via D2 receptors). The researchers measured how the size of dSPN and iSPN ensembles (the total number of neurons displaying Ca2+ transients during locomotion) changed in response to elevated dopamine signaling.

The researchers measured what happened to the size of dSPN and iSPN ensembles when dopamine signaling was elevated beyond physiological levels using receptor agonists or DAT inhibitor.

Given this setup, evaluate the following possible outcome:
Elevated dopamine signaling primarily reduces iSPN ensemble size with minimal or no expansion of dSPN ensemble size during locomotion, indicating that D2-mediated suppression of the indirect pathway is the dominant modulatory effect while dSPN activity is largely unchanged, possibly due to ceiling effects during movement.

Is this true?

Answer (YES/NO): NO